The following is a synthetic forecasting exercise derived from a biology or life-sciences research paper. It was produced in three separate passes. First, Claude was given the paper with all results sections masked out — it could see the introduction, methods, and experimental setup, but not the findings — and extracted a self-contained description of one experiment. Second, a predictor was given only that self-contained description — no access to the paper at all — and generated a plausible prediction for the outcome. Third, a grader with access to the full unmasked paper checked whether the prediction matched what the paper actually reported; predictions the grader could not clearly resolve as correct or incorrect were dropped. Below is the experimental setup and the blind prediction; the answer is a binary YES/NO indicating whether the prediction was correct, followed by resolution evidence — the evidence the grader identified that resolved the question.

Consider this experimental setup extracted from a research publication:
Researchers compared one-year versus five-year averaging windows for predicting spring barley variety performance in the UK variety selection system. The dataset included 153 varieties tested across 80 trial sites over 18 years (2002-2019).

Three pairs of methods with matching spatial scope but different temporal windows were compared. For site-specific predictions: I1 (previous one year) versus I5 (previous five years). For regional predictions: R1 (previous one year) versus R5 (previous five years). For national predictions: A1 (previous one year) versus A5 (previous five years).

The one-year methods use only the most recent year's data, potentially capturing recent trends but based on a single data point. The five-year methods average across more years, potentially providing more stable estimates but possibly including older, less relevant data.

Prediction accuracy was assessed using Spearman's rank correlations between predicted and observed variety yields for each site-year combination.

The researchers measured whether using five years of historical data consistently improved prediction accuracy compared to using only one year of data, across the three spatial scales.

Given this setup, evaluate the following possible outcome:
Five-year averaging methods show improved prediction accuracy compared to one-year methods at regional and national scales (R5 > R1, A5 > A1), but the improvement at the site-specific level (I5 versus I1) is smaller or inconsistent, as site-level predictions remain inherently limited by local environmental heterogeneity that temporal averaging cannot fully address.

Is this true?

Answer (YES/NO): NO